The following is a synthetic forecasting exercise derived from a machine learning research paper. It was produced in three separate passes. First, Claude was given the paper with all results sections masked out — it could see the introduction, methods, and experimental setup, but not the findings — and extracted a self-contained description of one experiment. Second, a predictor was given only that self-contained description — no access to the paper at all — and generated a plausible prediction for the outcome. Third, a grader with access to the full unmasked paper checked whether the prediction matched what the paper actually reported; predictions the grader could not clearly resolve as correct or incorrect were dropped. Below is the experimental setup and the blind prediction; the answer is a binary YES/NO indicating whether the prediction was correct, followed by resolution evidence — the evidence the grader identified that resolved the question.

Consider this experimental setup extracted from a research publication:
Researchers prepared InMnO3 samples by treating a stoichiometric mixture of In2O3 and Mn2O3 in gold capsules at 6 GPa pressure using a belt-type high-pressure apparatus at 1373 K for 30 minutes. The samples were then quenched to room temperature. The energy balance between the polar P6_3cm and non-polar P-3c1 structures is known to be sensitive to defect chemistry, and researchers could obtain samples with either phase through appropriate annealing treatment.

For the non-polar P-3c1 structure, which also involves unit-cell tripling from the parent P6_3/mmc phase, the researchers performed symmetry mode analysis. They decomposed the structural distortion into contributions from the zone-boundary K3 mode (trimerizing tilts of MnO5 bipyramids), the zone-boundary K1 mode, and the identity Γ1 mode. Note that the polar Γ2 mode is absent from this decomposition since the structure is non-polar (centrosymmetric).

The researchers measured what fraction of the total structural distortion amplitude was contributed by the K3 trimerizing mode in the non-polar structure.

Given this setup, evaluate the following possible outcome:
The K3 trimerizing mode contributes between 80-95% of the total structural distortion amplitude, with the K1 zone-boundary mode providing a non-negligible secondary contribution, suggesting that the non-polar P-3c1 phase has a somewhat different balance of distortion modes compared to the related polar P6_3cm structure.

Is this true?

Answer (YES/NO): NO